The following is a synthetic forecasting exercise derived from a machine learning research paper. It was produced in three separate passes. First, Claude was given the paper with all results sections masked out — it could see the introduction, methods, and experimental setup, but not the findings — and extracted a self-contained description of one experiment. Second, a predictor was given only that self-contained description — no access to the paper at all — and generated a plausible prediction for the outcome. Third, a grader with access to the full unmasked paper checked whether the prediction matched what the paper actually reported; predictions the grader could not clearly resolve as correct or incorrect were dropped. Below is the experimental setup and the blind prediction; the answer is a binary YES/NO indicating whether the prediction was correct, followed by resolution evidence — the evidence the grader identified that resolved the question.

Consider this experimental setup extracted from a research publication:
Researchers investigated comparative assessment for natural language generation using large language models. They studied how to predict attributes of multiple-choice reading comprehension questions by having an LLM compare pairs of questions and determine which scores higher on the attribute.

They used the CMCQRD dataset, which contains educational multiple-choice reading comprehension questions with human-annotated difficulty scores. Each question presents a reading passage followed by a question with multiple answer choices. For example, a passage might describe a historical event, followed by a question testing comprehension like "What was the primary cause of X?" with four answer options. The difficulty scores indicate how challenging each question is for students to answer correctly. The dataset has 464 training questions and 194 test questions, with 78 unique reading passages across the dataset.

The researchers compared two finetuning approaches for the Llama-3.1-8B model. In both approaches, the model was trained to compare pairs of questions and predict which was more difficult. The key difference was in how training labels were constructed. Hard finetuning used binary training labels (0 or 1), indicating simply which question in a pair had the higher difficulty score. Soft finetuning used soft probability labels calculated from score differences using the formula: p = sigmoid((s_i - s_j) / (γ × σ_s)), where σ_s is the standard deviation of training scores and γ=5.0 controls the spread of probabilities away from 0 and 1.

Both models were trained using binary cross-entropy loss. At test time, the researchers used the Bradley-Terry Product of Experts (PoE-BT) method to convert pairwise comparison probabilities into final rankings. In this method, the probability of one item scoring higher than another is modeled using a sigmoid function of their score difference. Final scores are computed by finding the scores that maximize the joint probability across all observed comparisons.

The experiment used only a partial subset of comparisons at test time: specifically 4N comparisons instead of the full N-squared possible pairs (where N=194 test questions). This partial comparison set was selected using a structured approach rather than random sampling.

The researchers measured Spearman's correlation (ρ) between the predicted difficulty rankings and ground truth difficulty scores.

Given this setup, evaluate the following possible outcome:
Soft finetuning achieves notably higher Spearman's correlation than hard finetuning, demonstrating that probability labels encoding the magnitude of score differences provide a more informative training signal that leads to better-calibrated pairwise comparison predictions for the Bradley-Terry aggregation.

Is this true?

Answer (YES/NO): YES